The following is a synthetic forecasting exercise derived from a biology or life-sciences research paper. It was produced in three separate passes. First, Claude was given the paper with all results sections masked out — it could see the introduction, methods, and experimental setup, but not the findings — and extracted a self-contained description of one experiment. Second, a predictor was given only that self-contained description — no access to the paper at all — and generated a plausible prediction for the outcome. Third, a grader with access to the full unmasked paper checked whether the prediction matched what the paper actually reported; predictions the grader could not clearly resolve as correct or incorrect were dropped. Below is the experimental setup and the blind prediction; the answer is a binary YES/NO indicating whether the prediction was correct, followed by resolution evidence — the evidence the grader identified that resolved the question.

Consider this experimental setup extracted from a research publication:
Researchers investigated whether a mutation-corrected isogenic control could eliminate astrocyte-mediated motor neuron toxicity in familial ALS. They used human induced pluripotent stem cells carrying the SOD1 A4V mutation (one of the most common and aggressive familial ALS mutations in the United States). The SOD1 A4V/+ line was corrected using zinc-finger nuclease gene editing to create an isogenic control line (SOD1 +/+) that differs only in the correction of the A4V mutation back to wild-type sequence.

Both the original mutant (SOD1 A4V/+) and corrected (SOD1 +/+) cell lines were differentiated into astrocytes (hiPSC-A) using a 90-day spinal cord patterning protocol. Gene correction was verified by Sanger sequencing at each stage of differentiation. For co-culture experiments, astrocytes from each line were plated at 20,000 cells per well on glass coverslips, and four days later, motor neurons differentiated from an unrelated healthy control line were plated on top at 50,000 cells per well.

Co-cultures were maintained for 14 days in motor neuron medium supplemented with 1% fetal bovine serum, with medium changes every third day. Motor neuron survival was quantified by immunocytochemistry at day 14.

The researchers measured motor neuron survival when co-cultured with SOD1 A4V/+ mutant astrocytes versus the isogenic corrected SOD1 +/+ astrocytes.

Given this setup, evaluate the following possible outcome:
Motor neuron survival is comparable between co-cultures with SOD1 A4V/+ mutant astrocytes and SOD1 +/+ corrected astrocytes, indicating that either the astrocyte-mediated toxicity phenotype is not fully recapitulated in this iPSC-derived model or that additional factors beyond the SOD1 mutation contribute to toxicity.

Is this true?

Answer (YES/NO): NO